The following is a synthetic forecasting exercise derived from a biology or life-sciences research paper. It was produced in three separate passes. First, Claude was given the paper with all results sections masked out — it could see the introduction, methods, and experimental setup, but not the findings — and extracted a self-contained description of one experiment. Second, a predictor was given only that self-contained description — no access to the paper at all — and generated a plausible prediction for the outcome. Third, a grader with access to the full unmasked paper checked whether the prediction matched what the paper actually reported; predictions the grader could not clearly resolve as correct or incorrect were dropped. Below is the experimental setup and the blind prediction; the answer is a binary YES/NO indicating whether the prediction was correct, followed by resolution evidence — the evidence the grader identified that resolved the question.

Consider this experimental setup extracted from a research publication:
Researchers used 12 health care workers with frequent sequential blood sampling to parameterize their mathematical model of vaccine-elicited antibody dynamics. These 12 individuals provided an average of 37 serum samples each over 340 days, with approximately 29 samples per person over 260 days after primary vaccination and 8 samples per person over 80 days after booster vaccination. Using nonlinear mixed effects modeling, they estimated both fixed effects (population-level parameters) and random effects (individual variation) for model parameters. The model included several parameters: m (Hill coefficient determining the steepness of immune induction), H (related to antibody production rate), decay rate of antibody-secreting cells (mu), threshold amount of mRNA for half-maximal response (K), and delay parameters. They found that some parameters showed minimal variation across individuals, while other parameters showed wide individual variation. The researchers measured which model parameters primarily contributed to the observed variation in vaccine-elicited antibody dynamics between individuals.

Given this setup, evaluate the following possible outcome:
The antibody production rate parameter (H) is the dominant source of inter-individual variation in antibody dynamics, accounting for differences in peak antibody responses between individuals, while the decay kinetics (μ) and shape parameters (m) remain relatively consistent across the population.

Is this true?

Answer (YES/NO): NO